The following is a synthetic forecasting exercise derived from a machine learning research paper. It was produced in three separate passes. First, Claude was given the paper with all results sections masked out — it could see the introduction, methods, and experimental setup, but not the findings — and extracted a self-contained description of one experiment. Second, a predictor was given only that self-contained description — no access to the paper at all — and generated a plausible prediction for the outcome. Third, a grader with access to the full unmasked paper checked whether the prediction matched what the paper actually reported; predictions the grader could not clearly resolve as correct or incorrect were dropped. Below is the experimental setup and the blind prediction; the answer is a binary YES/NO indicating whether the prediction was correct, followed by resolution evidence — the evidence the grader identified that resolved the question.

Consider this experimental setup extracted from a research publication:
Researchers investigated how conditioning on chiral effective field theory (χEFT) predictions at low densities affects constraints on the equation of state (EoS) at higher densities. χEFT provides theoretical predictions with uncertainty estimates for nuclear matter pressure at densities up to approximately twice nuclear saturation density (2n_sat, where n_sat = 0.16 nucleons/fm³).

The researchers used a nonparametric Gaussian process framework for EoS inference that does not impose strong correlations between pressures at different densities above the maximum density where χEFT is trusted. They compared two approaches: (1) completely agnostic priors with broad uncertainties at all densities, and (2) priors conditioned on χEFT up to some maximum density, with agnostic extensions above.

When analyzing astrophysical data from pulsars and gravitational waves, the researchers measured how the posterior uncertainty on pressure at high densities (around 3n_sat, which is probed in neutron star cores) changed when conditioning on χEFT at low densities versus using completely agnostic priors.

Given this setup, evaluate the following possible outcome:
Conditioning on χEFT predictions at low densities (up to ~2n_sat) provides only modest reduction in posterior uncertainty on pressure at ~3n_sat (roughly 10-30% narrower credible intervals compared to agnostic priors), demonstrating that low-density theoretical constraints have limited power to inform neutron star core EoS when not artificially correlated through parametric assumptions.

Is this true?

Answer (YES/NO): NO